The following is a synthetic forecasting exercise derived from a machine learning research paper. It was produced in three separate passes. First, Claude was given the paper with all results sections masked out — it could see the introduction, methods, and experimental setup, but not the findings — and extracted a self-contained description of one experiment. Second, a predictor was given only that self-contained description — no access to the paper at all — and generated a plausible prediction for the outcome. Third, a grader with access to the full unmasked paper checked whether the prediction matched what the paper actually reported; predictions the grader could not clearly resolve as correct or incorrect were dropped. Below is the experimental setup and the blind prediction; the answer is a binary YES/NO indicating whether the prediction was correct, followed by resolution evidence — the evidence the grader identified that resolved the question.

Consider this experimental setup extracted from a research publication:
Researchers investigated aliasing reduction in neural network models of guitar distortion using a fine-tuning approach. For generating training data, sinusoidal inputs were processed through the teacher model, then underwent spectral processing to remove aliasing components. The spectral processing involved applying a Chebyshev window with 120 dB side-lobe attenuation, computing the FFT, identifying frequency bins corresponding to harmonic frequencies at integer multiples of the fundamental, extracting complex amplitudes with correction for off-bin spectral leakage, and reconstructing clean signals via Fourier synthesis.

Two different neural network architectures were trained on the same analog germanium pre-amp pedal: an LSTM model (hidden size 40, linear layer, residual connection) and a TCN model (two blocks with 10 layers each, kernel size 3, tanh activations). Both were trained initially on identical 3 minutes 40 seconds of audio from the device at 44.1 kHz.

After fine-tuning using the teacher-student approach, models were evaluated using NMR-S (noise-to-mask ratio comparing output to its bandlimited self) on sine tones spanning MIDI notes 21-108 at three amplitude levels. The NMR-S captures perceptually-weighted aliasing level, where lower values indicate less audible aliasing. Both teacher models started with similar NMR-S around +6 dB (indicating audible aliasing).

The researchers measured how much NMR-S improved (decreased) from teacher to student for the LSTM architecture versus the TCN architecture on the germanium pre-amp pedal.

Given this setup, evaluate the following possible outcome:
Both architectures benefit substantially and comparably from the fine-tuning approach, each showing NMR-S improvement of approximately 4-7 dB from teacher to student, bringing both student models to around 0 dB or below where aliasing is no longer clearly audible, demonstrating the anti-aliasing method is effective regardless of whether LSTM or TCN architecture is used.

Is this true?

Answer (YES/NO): NO